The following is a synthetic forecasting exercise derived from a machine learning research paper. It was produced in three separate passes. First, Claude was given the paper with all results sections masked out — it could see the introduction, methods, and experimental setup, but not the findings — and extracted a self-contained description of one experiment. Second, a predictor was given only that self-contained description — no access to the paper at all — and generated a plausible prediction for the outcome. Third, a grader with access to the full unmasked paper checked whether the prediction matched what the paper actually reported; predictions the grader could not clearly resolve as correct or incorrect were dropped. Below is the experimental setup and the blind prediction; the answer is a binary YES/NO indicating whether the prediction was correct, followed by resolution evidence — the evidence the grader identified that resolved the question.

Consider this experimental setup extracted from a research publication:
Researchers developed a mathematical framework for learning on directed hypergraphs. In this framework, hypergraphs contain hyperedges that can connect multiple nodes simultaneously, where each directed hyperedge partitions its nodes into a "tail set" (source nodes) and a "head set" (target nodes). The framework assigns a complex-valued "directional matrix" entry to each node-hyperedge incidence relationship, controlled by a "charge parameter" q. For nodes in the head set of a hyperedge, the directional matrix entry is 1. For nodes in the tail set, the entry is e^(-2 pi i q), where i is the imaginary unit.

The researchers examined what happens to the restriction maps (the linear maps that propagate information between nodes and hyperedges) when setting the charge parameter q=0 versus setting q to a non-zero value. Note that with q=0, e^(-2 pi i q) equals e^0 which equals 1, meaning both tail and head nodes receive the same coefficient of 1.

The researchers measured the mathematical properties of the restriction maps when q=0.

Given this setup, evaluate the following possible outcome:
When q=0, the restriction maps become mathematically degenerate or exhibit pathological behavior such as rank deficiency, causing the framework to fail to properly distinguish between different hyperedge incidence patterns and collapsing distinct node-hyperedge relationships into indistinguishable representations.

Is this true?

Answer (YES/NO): NO